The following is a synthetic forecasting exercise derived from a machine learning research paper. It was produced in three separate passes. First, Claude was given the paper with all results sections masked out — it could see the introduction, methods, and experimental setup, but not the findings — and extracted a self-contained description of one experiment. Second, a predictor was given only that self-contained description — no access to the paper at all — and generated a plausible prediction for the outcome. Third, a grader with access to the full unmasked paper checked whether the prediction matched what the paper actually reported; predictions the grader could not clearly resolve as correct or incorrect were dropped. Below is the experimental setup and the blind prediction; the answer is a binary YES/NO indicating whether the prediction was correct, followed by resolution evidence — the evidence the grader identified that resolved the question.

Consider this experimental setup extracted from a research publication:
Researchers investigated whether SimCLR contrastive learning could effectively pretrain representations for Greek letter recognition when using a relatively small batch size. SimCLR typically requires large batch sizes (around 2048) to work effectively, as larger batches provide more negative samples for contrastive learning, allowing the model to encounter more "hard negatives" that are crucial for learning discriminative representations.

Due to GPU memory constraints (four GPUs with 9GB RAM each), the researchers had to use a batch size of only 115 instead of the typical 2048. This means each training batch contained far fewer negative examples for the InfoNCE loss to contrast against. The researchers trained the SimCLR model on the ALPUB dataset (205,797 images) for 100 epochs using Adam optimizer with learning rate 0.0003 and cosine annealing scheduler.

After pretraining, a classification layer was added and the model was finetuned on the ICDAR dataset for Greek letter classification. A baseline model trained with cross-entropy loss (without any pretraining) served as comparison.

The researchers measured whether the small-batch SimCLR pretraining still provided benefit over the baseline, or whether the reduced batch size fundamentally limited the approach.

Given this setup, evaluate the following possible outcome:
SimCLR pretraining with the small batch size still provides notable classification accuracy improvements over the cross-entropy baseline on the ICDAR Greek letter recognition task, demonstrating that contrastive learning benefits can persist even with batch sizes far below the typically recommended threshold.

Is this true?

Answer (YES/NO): NO